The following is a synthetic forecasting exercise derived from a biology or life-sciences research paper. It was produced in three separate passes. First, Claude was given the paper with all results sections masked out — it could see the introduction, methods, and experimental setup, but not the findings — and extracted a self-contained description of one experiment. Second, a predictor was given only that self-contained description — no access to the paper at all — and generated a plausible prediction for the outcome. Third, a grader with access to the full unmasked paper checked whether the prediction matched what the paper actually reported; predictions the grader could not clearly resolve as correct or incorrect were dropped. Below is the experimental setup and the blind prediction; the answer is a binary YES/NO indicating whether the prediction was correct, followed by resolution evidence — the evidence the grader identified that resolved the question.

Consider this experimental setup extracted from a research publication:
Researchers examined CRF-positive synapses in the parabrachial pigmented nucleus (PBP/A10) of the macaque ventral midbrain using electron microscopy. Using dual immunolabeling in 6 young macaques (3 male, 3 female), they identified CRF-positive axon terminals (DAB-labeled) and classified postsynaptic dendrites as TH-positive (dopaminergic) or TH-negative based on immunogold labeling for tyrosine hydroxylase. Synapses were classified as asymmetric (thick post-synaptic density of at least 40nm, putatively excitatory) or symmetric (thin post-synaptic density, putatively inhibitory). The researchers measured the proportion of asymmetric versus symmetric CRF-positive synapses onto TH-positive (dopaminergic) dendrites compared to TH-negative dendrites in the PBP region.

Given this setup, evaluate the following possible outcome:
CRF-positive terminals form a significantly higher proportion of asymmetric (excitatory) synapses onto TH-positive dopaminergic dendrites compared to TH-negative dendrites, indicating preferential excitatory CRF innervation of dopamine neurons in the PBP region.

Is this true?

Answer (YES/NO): NO